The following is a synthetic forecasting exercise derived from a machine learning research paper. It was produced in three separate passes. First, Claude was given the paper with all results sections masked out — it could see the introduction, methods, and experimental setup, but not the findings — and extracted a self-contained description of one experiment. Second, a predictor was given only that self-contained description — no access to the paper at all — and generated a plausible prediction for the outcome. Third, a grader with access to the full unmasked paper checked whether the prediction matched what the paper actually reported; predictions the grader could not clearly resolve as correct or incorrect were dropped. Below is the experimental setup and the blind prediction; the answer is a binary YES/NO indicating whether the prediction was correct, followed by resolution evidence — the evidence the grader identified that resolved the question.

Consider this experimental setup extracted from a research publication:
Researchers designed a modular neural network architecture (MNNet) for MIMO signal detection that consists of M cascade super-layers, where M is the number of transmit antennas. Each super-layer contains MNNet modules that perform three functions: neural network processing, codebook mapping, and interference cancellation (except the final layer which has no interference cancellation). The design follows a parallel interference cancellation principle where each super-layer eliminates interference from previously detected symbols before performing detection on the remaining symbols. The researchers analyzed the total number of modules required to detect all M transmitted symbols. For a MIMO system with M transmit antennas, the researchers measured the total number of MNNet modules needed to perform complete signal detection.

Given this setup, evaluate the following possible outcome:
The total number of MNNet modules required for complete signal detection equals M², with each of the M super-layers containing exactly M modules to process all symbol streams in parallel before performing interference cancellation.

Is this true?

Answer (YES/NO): NO